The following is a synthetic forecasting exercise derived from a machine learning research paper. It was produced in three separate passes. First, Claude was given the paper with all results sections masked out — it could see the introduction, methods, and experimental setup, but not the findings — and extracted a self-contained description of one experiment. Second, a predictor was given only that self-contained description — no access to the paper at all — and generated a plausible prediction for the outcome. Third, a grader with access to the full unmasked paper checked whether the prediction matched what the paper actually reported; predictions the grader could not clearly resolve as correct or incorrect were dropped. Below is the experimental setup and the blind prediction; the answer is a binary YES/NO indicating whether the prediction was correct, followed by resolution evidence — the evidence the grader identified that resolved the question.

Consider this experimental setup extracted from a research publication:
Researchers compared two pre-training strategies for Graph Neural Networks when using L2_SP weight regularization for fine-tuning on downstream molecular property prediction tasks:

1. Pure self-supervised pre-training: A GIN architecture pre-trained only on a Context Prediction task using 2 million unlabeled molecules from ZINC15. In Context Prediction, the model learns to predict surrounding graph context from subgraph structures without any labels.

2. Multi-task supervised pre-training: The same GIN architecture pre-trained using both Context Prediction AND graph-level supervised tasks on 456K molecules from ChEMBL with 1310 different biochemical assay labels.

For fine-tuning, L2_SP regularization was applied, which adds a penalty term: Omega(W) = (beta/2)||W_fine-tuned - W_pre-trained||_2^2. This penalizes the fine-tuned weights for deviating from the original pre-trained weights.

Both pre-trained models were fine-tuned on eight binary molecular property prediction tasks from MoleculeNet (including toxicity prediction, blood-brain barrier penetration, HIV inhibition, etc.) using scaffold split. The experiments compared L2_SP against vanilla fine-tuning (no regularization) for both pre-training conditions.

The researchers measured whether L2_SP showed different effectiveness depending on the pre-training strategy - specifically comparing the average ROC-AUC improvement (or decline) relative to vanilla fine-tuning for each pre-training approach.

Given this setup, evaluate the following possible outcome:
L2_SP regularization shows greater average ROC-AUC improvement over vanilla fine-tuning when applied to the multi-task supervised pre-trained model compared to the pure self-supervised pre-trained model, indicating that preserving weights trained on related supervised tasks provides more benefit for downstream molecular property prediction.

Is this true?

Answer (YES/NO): YES